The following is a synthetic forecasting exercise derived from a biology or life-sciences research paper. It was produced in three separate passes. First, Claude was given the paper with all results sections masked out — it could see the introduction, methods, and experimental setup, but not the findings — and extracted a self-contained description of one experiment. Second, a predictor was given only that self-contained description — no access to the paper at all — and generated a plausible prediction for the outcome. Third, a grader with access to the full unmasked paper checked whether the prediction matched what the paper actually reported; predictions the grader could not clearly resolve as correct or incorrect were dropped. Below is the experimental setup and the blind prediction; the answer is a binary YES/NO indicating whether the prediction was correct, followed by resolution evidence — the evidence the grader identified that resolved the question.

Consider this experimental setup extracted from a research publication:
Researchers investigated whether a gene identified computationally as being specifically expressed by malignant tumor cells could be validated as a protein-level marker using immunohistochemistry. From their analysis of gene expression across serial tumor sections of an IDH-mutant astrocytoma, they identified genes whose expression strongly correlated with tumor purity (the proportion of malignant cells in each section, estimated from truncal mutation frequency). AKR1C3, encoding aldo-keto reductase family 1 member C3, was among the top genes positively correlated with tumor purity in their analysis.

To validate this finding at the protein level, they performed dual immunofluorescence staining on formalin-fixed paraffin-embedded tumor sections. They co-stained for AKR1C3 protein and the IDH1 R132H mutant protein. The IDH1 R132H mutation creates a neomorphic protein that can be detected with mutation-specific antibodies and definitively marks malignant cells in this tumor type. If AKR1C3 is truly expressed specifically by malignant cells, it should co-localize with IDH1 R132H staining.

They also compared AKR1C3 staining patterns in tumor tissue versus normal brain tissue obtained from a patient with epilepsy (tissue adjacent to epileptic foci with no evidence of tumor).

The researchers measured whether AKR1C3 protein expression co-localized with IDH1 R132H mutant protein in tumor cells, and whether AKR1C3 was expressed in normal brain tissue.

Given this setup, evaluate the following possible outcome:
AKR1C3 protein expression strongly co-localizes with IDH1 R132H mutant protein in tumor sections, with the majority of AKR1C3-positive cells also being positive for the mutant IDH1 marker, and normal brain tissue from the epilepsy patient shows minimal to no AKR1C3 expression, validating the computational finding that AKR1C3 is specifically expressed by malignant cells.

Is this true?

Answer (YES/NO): YES